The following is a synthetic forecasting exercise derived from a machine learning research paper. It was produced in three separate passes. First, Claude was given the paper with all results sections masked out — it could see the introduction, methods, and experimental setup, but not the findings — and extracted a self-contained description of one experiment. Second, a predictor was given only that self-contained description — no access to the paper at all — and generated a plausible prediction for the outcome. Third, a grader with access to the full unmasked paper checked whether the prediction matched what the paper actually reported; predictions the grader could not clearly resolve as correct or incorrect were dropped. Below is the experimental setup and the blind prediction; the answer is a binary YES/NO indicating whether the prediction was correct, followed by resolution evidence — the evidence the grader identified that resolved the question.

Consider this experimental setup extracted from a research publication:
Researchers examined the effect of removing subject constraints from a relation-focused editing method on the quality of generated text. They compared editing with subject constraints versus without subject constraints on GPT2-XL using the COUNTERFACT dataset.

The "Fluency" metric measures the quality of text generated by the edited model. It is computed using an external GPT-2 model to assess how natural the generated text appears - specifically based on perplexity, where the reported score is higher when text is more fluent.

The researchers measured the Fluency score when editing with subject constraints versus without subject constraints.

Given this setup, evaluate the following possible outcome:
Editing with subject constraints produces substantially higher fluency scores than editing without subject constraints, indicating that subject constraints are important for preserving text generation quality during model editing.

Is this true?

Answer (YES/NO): NO